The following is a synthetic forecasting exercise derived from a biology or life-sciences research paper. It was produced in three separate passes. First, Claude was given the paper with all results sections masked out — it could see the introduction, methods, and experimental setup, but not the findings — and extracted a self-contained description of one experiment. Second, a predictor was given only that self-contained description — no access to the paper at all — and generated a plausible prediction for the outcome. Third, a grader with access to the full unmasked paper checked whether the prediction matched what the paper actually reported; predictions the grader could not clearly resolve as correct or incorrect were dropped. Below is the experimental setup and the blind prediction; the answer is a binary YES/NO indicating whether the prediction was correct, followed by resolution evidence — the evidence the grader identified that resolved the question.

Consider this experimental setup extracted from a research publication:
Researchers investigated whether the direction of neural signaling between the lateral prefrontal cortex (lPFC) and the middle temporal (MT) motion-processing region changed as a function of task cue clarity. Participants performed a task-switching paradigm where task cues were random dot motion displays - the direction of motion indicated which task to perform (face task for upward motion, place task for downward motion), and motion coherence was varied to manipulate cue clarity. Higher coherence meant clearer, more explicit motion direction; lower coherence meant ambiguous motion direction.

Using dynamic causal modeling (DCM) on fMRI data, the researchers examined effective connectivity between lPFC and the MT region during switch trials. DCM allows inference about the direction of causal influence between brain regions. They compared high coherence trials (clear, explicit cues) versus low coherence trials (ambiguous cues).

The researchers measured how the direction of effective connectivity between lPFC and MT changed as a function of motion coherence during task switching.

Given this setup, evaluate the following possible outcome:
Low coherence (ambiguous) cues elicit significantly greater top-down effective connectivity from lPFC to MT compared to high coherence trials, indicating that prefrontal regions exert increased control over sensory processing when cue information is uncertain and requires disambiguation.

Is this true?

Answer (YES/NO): YES